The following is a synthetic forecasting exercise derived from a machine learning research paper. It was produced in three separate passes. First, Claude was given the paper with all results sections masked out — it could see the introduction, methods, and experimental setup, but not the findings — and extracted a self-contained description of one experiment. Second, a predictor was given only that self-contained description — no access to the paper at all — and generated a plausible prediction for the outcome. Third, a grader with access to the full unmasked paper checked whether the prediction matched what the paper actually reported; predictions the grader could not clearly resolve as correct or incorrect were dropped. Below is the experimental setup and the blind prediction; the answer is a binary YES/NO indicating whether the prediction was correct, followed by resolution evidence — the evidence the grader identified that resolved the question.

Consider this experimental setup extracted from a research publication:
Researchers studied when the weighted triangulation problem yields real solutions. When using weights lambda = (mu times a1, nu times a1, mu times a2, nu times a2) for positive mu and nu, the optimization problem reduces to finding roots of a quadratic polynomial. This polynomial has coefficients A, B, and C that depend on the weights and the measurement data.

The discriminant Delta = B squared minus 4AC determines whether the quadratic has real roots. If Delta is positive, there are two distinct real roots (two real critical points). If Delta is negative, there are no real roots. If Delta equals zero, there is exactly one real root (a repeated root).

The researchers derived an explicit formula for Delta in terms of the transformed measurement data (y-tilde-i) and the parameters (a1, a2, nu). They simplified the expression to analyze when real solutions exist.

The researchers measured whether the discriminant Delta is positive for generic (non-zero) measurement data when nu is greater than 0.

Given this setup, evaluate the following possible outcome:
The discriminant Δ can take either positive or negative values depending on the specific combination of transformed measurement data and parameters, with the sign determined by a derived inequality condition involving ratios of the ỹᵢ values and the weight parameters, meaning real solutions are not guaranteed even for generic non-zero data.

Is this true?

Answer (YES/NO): NO